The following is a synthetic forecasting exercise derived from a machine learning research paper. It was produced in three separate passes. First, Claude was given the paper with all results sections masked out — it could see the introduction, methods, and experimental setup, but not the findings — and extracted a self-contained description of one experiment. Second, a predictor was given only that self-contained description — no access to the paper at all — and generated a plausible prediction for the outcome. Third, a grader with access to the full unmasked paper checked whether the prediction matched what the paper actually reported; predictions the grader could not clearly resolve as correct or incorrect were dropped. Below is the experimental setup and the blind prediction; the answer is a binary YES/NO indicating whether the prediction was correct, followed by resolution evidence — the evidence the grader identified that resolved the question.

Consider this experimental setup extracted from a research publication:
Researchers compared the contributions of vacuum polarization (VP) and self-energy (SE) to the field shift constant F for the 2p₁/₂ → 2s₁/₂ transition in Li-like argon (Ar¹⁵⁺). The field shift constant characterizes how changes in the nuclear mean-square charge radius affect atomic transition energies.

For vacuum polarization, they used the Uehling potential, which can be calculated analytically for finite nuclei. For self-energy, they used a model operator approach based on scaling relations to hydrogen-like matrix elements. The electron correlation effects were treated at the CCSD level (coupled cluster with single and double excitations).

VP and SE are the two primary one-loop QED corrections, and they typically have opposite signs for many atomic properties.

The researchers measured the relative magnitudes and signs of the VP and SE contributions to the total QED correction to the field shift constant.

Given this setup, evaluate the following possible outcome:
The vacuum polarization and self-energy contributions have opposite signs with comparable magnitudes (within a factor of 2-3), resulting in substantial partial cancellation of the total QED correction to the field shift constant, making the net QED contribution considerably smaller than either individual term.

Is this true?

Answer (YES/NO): NO